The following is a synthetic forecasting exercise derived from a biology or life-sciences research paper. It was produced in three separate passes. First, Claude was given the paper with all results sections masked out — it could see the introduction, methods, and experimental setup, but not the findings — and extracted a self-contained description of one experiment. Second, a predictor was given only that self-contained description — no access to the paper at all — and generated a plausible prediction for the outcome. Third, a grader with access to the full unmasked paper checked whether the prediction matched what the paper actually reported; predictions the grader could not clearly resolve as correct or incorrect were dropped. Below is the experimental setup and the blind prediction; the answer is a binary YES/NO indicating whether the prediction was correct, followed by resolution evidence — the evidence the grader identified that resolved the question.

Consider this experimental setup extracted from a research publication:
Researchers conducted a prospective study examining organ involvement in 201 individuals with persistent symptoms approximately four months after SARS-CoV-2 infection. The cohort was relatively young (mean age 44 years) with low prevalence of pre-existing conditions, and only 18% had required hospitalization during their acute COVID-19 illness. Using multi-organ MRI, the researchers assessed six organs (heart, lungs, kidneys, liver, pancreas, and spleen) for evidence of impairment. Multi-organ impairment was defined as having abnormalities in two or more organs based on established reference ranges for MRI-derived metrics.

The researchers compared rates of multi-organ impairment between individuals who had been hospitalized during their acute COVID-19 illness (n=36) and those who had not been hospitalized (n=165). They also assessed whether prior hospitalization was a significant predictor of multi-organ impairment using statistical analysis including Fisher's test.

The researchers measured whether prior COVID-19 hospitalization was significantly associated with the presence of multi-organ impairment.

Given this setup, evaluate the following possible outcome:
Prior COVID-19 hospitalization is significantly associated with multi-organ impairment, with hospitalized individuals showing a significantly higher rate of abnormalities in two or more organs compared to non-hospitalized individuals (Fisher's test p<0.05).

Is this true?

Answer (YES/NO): YES